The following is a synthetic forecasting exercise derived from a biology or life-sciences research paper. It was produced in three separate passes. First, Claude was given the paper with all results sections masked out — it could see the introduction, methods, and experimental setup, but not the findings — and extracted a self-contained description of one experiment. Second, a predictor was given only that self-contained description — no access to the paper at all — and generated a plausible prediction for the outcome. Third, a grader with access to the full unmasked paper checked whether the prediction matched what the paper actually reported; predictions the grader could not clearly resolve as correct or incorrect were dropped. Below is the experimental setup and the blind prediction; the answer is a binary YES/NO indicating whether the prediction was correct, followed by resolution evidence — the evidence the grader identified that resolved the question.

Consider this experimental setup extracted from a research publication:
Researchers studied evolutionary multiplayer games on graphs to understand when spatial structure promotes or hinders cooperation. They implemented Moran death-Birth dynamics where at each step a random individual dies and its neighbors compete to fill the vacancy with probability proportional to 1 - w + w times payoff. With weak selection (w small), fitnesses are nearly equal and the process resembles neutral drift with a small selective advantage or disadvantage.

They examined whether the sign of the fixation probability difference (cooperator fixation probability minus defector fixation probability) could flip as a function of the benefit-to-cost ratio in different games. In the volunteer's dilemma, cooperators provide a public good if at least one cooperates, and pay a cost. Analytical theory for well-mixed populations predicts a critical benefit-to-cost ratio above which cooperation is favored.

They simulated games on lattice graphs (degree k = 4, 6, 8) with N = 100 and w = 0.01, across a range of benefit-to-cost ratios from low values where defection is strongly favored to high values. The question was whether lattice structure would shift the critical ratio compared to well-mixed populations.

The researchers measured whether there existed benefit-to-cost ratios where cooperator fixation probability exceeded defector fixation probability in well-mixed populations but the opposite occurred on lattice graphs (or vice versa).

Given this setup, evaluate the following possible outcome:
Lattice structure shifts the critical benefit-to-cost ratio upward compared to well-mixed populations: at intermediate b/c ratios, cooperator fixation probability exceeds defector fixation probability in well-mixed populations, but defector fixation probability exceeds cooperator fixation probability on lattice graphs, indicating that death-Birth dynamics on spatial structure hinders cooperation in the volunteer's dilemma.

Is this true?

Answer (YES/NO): YES